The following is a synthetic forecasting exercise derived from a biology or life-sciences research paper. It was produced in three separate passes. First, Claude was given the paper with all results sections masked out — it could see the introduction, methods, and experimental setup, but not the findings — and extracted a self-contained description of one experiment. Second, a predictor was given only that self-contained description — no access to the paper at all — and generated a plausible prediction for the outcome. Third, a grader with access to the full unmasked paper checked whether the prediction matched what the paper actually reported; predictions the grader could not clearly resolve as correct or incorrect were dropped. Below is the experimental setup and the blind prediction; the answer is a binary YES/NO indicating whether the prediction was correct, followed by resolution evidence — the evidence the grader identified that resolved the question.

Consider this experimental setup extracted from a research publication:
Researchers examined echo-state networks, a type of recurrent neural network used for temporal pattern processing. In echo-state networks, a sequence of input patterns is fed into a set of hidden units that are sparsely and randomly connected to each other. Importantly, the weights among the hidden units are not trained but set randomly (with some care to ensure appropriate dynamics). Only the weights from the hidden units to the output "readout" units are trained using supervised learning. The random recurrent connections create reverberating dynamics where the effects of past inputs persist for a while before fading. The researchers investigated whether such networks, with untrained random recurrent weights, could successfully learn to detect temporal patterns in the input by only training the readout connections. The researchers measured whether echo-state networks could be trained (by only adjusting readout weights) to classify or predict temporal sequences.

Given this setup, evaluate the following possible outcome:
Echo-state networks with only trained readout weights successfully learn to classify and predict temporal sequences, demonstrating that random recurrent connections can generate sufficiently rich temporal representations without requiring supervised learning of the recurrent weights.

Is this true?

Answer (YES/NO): YES